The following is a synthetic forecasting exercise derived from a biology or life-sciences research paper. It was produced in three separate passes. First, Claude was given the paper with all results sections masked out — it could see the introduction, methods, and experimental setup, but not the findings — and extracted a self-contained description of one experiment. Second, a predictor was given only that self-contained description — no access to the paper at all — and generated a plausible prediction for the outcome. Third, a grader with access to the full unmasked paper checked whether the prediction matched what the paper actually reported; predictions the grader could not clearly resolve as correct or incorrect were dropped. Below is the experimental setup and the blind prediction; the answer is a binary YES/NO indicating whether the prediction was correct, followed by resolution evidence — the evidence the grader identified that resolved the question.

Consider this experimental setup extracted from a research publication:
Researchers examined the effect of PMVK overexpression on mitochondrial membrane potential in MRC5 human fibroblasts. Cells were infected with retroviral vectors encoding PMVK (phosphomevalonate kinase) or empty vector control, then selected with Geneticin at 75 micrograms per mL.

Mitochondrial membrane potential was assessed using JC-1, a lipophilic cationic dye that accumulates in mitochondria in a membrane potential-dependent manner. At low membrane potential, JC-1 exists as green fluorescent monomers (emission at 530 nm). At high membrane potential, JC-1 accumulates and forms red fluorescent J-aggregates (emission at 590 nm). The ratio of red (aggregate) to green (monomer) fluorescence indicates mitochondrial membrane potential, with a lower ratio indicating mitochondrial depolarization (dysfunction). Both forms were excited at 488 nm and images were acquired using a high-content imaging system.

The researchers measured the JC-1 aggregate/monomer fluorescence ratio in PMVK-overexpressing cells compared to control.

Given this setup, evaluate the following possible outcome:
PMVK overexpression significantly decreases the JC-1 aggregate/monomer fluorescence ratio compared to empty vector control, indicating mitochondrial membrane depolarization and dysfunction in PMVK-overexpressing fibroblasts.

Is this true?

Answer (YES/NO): YES